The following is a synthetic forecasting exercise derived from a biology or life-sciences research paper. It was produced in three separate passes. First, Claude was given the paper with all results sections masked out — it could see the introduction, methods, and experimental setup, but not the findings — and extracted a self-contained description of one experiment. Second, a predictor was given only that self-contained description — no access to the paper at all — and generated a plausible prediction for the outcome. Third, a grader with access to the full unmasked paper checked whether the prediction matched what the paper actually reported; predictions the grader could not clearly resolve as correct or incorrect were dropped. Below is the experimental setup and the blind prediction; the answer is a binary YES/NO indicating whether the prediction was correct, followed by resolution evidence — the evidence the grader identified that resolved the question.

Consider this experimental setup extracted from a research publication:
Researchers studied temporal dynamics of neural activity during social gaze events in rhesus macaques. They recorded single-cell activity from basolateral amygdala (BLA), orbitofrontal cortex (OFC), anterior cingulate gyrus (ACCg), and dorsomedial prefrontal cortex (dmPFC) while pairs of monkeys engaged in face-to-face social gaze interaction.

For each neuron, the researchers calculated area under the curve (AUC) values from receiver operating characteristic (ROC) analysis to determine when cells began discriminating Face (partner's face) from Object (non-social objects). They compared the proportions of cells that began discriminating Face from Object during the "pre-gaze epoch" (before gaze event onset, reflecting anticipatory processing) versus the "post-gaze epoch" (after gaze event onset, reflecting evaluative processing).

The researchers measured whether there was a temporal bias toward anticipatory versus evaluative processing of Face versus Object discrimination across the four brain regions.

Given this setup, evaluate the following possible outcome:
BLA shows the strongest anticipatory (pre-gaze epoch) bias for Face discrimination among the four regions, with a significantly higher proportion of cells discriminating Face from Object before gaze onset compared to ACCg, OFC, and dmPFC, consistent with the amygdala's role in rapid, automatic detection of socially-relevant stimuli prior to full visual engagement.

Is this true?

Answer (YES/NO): NO